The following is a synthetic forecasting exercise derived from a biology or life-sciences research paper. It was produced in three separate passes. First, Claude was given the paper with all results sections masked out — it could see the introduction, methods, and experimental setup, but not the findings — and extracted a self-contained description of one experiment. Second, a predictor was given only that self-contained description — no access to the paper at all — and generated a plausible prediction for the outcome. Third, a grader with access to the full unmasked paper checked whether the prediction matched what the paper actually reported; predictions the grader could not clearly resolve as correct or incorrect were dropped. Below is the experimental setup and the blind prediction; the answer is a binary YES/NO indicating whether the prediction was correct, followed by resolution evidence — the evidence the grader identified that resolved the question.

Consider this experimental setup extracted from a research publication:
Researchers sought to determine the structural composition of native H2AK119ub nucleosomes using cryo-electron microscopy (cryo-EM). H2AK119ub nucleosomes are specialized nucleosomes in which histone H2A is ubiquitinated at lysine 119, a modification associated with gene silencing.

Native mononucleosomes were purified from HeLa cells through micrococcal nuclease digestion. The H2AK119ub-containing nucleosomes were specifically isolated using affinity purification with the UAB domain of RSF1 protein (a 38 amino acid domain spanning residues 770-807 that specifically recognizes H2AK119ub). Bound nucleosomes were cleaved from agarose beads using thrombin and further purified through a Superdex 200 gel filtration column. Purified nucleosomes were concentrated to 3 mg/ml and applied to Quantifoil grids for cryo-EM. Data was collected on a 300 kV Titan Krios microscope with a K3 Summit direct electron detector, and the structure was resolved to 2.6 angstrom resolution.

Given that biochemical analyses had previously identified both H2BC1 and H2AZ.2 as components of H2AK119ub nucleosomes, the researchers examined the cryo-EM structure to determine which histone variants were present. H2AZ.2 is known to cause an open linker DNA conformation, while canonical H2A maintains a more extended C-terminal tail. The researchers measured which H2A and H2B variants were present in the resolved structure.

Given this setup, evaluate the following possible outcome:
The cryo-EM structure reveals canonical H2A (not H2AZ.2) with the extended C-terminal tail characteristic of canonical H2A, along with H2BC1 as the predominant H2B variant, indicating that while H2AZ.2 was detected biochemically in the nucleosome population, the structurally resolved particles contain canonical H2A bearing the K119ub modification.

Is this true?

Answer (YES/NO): YES